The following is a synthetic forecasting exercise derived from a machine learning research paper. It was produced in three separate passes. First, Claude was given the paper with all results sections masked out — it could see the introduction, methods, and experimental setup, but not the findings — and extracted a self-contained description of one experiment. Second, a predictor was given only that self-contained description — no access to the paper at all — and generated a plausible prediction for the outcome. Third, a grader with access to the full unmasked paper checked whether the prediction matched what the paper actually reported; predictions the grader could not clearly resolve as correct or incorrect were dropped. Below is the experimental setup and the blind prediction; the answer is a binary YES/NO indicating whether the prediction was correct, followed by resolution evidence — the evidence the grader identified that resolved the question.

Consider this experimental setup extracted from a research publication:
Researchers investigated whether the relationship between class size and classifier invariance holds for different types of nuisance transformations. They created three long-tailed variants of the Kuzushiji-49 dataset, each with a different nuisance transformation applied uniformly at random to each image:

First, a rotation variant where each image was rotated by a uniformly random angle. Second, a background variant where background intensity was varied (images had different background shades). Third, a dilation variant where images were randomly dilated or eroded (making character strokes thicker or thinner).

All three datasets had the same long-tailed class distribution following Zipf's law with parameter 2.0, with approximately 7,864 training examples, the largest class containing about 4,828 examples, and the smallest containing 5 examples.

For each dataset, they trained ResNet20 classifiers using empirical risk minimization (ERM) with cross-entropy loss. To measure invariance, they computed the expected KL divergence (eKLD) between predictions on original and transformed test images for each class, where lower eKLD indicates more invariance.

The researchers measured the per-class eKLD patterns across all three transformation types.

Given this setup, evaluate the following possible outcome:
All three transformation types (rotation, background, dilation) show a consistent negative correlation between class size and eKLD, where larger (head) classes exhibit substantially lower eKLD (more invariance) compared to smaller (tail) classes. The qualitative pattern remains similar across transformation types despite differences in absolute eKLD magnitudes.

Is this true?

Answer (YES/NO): YES